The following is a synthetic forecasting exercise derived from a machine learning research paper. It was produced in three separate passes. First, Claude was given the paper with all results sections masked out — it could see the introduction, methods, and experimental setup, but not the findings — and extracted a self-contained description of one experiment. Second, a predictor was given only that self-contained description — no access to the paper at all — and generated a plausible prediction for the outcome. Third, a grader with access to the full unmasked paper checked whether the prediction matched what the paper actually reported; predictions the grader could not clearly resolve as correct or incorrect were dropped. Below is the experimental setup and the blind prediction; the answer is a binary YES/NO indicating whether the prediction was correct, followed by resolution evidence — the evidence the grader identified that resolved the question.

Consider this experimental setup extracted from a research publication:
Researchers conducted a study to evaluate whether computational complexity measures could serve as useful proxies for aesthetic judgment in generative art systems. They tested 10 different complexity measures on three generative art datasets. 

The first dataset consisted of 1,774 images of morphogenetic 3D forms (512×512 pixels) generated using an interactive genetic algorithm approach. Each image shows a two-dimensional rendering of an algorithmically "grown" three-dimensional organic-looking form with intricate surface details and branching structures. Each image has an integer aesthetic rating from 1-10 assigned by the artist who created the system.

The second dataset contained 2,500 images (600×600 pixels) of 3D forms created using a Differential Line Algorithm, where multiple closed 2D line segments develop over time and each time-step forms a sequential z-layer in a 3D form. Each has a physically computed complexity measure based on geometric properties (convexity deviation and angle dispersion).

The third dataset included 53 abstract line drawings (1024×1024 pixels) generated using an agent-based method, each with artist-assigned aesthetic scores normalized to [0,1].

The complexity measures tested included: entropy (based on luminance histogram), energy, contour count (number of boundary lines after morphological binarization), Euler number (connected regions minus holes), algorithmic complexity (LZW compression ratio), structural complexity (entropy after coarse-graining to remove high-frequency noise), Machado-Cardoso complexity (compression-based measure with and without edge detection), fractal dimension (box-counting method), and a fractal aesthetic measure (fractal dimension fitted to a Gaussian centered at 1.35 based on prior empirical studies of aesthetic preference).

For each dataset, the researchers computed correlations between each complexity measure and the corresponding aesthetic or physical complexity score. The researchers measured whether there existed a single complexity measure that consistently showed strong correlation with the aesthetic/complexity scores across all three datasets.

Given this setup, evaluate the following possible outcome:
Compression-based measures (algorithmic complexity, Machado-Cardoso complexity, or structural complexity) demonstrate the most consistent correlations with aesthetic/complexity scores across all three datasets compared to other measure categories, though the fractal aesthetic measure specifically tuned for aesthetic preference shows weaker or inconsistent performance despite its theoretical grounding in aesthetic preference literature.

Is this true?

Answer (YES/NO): NO